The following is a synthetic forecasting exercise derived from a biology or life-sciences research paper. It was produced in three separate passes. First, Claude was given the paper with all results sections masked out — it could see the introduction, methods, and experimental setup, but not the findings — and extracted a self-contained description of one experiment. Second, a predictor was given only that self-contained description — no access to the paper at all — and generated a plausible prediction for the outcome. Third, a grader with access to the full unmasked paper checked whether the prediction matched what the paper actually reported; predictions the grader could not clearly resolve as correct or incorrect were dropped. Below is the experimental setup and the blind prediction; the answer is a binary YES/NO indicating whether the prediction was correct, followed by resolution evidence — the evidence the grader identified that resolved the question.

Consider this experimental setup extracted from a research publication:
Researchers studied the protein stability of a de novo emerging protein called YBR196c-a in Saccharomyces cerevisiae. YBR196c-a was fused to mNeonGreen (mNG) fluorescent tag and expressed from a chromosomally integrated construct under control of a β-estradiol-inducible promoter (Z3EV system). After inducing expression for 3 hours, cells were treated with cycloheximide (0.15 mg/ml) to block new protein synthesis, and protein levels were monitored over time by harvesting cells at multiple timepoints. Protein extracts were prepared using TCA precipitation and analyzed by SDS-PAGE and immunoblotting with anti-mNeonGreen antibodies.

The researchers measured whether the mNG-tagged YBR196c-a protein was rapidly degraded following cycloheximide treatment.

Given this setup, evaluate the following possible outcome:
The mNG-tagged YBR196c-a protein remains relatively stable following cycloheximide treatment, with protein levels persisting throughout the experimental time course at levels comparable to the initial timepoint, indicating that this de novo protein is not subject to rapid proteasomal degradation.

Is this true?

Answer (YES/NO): NO